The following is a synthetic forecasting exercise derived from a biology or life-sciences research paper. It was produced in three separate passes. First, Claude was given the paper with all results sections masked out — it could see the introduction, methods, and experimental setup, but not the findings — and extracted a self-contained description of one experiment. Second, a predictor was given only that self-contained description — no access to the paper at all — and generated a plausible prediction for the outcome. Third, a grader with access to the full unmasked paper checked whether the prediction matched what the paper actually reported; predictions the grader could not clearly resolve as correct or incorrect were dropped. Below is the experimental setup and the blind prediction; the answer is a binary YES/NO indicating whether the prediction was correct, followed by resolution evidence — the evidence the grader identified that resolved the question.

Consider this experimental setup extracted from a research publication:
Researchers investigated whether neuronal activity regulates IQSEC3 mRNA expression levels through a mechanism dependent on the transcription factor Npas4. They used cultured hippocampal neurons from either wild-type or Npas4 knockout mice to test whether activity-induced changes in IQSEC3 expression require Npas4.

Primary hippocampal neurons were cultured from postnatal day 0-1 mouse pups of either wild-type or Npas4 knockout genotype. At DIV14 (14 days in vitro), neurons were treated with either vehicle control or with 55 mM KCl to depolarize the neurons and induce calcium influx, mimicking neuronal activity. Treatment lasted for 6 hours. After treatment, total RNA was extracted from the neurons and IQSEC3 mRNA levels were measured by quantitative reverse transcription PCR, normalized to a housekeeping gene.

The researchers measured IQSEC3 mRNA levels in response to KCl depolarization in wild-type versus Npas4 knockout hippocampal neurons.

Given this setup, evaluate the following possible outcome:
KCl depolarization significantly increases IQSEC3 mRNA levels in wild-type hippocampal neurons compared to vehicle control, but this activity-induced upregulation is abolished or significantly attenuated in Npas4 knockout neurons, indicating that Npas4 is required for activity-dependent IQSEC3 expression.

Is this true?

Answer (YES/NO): YES